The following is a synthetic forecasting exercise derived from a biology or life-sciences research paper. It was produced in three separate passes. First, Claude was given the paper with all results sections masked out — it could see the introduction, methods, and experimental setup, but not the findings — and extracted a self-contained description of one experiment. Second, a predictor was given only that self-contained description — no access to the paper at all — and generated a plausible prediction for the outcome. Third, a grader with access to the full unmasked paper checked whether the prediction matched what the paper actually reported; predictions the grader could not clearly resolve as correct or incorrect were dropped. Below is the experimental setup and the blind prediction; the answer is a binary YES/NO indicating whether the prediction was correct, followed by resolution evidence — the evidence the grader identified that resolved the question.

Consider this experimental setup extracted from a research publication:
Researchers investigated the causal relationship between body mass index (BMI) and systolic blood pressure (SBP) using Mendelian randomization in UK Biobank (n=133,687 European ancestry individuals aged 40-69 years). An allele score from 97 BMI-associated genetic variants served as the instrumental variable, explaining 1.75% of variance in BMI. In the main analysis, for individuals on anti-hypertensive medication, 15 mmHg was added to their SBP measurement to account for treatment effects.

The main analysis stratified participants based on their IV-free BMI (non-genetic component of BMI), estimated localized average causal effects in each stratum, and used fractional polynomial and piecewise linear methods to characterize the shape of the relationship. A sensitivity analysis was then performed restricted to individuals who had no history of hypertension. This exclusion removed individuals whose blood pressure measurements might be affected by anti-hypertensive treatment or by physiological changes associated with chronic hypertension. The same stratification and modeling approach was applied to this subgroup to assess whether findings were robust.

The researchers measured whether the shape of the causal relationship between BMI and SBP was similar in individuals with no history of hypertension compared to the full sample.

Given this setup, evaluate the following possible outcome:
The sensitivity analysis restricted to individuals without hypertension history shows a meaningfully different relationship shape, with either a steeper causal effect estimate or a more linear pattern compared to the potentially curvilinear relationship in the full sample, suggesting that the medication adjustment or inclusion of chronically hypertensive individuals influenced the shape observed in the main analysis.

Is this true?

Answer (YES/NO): NO